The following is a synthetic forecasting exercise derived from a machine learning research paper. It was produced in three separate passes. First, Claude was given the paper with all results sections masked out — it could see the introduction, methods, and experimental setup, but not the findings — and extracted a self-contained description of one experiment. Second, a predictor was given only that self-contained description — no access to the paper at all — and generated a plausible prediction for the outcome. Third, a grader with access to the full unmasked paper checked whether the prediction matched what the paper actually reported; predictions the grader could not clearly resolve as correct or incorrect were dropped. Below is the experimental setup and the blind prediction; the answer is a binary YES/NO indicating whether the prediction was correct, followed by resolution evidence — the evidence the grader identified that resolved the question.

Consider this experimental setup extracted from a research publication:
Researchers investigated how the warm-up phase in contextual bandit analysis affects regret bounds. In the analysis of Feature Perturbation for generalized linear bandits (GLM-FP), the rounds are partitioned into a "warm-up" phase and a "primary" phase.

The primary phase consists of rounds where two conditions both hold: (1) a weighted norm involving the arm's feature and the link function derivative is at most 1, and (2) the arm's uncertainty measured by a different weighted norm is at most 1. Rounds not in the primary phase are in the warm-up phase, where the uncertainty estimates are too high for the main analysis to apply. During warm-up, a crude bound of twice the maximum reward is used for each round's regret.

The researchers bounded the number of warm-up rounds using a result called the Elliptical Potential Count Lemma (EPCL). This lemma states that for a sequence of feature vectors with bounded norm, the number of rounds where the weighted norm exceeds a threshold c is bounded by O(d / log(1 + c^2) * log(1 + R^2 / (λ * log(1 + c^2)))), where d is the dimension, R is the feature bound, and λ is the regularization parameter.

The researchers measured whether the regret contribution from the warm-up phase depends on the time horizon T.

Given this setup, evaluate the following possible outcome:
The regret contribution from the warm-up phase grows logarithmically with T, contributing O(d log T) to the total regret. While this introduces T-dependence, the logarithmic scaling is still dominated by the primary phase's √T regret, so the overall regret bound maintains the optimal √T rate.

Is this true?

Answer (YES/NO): NO